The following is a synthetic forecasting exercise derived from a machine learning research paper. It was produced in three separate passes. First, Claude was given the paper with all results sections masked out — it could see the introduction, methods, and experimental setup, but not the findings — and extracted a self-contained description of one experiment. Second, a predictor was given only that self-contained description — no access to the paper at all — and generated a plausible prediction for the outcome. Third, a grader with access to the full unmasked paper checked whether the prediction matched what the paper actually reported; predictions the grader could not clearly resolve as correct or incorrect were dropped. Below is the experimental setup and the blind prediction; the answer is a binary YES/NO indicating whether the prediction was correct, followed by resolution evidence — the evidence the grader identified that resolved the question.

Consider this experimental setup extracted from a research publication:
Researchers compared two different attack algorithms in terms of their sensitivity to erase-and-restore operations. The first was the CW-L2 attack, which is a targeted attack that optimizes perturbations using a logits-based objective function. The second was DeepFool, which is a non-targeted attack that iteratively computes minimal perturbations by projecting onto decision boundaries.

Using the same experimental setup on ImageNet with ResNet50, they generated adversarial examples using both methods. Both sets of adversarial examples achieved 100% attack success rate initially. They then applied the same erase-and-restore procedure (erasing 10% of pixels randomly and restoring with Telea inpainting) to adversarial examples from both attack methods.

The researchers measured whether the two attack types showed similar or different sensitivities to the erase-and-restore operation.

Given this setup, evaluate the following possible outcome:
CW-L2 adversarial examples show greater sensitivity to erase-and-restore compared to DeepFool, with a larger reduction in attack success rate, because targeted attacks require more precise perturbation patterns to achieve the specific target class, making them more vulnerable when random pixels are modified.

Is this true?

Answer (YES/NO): YES